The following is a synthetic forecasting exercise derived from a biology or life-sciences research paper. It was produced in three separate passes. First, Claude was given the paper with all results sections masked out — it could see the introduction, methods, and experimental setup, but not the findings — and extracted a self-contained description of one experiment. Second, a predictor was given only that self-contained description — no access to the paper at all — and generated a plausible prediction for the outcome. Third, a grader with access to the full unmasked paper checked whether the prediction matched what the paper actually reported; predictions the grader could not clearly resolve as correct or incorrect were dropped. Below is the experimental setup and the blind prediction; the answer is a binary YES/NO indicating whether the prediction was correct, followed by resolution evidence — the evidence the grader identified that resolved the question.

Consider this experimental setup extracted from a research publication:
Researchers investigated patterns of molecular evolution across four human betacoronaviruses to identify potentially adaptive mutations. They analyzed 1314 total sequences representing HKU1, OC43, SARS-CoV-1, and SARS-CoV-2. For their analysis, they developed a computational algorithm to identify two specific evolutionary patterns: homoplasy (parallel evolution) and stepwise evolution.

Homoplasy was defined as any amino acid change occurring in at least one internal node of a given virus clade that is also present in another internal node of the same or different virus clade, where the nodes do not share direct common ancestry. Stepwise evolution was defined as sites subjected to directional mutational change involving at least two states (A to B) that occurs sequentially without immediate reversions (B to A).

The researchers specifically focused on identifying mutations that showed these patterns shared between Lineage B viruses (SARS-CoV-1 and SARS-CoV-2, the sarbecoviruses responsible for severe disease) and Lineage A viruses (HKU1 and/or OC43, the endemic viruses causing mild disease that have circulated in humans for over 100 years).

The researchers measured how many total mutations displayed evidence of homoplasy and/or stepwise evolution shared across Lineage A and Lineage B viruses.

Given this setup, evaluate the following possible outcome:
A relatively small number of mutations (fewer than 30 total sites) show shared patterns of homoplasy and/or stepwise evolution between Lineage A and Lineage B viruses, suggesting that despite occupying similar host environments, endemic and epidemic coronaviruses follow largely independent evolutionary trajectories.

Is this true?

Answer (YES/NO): NO